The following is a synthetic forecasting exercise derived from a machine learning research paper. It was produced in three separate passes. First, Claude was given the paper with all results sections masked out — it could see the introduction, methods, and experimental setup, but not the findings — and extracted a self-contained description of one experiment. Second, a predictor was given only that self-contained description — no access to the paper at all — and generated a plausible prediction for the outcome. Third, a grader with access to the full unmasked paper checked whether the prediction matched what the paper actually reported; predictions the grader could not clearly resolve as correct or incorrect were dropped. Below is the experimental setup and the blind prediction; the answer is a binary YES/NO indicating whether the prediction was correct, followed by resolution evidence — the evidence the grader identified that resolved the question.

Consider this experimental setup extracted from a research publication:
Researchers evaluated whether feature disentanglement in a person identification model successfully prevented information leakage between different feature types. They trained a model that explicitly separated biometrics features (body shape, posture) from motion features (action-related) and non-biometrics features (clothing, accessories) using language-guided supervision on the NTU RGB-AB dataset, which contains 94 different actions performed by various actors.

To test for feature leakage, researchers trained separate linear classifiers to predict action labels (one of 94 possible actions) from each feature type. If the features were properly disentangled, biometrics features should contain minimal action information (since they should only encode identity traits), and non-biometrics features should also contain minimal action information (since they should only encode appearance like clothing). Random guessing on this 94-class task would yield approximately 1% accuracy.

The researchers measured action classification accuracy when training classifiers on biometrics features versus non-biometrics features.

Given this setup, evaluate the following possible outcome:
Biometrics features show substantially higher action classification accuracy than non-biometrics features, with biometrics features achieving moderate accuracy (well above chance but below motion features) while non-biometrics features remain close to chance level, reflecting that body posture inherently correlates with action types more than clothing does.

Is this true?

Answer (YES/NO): YES